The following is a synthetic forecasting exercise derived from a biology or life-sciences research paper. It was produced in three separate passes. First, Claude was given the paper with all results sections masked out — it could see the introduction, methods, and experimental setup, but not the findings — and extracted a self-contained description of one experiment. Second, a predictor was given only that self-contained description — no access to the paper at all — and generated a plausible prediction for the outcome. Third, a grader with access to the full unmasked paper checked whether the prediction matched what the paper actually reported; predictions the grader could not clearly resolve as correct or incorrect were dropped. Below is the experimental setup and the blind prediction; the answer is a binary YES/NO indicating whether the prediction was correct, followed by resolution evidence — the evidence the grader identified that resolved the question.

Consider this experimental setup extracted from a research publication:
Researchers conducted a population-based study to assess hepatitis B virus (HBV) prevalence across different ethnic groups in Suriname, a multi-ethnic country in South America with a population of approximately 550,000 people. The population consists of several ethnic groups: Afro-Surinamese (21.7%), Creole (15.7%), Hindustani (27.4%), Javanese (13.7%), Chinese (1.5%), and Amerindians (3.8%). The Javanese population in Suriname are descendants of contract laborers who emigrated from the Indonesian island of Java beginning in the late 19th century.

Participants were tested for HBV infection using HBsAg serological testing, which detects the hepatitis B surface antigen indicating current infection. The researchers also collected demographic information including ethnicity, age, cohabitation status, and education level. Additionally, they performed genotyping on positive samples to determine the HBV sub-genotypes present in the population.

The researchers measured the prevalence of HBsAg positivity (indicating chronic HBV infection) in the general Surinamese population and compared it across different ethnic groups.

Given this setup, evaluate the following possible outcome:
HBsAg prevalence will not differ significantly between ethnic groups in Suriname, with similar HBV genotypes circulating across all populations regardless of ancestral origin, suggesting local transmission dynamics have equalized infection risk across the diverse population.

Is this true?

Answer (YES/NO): NO